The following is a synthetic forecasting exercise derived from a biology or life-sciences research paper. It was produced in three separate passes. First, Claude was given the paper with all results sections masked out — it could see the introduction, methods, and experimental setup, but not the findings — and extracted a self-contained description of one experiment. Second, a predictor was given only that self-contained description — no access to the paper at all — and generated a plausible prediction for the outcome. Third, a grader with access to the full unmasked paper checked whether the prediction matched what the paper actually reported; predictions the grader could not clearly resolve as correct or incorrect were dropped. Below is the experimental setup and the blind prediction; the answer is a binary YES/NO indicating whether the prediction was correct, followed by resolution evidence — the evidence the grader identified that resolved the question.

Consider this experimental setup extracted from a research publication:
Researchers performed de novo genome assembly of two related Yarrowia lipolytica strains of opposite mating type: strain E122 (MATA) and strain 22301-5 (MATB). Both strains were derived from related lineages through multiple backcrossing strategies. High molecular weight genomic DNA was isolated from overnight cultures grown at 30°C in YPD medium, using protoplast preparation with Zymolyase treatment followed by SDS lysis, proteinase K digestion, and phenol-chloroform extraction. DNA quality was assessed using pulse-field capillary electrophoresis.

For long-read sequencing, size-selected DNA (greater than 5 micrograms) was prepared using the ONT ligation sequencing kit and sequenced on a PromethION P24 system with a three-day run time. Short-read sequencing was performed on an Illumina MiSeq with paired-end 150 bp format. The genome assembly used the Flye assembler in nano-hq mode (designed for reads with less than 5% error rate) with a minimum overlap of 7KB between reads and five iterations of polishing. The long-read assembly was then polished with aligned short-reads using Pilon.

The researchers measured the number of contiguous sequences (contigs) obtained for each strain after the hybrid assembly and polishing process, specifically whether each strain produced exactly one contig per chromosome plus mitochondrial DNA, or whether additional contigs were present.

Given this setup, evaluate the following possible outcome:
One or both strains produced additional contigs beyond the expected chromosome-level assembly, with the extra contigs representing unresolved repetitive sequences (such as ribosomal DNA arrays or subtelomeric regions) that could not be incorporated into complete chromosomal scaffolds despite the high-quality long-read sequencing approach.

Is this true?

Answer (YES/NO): NO